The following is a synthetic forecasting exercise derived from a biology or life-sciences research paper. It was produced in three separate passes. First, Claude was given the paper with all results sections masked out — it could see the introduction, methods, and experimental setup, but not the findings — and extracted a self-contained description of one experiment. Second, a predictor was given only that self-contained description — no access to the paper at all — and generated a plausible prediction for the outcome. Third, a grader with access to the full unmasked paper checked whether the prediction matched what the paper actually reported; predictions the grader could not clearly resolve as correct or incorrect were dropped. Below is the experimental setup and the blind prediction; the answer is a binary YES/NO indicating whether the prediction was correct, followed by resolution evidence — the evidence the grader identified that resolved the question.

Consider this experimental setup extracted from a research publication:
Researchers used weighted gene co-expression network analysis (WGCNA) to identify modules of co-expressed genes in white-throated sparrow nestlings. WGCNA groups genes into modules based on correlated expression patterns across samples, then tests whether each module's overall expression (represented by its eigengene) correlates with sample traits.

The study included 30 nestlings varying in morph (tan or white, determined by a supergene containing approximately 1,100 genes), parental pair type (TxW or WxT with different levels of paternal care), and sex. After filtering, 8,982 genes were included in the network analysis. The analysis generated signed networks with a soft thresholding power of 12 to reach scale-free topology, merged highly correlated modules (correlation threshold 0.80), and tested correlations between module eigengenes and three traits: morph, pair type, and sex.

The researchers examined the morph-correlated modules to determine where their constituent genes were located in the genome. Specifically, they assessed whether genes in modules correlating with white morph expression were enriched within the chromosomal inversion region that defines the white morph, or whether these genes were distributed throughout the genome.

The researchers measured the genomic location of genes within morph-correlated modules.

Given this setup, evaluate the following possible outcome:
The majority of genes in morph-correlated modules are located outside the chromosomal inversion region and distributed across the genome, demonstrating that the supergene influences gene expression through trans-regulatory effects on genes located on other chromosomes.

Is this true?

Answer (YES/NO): NO